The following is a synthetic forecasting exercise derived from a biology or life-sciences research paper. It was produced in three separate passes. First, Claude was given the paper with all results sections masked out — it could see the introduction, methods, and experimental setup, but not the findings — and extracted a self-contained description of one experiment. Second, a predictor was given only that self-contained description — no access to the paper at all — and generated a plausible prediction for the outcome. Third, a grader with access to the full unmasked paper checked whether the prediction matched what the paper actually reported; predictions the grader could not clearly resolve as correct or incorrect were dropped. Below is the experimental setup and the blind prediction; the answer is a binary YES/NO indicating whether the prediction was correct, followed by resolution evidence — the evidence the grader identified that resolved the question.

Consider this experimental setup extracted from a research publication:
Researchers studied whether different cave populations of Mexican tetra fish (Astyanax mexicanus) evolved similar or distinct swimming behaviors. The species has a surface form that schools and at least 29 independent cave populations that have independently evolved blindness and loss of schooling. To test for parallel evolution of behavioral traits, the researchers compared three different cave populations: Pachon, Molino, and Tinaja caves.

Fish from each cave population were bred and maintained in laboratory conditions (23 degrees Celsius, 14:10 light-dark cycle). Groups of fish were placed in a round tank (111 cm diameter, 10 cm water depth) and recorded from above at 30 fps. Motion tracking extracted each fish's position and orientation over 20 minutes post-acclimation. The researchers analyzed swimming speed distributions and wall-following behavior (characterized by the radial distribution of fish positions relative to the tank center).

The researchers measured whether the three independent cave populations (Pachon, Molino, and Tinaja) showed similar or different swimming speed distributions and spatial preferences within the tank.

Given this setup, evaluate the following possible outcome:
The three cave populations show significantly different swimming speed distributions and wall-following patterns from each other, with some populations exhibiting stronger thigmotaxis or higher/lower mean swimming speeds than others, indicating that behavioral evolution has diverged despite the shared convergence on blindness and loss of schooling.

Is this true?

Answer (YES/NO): NO